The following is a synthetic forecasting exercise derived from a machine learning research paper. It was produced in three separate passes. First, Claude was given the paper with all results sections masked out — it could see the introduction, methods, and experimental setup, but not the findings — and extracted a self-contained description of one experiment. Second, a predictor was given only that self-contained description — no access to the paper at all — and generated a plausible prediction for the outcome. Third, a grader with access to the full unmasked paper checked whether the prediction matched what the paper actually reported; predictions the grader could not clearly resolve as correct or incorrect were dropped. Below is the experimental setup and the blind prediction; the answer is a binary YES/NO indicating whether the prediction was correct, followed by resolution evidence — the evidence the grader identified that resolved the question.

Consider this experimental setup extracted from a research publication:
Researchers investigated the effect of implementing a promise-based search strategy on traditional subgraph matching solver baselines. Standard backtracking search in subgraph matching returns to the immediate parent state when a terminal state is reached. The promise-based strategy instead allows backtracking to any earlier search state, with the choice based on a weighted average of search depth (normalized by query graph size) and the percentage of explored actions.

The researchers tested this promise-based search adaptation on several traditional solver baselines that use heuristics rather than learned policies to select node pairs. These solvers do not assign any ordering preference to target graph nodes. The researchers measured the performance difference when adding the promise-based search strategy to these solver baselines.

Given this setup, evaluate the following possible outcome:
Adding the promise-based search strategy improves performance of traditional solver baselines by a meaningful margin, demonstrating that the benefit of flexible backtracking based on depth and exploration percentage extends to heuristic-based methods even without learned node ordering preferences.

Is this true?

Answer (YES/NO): NO